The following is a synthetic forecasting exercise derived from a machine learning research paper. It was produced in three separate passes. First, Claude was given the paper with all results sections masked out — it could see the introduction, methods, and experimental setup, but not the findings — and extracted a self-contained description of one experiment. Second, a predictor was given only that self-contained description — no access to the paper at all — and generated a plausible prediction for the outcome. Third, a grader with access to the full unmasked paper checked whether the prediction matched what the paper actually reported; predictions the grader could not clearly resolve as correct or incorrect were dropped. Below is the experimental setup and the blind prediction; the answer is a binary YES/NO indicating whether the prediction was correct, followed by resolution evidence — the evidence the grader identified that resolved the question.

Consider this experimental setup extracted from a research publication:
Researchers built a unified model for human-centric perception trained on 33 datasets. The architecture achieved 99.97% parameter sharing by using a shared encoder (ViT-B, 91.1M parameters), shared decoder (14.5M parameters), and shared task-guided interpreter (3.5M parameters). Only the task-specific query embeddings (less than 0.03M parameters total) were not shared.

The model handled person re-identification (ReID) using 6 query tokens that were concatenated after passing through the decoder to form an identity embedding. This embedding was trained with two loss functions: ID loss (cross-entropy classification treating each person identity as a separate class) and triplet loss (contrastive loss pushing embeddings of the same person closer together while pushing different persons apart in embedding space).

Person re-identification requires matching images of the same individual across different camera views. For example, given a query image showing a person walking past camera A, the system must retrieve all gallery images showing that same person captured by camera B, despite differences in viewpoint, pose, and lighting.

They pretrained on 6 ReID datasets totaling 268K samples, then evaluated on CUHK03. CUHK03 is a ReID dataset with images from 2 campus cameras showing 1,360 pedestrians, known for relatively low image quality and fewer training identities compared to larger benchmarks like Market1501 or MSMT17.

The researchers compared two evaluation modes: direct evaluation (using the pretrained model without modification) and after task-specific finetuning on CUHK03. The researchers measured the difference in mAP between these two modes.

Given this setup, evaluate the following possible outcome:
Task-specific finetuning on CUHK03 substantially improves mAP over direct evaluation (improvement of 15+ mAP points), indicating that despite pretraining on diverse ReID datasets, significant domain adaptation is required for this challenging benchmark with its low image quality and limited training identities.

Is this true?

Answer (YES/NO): NO